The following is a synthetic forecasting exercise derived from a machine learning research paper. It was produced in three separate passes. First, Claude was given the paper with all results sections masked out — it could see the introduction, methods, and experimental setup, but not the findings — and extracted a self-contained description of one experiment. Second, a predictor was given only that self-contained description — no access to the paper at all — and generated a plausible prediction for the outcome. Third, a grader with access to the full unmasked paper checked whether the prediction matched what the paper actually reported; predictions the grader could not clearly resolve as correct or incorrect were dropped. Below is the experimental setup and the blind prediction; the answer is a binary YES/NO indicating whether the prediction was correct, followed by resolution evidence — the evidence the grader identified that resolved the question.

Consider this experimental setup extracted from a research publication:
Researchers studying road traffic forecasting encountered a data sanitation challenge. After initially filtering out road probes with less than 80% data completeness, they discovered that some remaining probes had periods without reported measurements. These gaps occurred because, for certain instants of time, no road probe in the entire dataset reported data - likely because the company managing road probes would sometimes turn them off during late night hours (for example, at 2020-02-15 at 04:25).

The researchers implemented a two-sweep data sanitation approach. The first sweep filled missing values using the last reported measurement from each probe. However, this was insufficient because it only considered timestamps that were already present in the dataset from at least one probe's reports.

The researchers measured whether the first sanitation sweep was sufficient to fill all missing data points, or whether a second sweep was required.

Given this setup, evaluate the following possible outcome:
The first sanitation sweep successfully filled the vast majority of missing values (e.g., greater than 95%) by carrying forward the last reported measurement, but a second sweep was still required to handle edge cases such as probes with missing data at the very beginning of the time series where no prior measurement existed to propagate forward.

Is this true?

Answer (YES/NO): NO